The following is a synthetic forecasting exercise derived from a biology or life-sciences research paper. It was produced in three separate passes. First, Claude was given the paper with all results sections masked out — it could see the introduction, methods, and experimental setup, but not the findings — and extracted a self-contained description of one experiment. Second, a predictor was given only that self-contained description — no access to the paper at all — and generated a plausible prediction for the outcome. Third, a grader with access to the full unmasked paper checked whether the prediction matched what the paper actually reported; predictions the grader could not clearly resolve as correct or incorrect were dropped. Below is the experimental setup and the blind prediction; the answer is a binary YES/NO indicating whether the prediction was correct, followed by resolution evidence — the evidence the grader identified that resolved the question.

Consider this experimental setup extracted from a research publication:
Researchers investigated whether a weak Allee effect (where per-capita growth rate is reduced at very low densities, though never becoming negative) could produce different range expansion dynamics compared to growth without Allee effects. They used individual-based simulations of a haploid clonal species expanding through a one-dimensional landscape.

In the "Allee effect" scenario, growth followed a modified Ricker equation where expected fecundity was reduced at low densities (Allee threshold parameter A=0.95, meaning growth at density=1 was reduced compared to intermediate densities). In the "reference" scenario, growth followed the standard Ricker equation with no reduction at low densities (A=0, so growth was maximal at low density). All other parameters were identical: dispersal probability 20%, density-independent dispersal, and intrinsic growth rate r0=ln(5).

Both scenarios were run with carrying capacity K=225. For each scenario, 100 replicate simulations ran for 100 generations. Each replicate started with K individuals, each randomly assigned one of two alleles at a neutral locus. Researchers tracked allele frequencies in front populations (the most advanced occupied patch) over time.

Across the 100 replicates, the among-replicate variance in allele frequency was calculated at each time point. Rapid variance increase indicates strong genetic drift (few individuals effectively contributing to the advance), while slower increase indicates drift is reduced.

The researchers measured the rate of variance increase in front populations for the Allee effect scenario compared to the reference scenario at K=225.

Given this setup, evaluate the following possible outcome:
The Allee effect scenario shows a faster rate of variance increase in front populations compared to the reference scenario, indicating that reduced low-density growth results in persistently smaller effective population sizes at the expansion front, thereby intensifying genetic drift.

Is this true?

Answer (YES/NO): NO